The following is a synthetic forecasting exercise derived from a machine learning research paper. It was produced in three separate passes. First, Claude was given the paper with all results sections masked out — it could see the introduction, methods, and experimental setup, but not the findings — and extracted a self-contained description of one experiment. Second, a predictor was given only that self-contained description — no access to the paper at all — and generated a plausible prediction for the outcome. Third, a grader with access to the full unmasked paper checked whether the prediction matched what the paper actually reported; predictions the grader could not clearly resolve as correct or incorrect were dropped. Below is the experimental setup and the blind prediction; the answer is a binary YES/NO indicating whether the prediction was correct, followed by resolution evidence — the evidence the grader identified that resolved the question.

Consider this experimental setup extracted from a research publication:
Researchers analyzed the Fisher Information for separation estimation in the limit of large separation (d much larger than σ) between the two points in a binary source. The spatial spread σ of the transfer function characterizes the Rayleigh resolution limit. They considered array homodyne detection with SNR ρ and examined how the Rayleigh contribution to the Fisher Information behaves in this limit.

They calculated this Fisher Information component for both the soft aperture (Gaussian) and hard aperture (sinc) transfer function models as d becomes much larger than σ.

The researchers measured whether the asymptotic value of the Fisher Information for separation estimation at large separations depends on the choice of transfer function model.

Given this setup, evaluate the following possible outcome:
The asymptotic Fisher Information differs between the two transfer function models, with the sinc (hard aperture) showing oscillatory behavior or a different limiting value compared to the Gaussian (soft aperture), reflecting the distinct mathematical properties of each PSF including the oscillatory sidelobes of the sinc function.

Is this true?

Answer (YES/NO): NO